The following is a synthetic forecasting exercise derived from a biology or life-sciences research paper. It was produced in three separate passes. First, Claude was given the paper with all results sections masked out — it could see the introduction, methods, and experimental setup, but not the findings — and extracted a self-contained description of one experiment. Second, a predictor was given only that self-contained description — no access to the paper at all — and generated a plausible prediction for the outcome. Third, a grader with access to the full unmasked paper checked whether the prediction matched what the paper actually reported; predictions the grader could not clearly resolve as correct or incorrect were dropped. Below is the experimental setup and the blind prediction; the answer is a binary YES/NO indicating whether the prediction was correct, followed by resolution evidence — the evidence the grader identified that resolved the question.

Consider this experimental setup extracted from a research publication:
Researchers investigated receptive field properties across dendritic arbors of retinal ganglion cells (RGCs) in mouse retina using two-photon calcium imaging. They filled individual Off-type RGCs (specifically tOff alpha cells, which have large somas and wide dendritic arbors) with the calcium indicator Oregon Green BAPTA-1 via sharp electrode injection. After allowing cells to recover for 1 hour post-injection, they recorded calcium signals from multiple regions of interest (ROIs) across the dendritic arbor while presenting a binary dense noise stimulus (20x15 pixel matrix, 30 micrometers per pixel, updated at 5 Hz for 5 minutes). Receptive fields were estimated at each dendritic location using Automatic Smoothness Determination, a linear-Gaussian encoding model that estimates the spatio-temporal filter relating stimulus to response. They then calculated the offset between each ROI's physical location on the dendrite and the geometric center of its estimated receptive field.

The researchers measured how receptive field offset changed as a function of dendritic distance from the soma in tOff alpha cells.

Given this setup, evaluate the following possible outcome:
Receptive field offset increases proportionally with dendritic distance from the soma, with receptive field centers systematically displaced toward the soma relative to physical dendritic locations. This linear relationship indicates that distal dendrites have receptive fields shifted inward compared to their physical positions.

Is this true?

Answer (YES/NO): NO